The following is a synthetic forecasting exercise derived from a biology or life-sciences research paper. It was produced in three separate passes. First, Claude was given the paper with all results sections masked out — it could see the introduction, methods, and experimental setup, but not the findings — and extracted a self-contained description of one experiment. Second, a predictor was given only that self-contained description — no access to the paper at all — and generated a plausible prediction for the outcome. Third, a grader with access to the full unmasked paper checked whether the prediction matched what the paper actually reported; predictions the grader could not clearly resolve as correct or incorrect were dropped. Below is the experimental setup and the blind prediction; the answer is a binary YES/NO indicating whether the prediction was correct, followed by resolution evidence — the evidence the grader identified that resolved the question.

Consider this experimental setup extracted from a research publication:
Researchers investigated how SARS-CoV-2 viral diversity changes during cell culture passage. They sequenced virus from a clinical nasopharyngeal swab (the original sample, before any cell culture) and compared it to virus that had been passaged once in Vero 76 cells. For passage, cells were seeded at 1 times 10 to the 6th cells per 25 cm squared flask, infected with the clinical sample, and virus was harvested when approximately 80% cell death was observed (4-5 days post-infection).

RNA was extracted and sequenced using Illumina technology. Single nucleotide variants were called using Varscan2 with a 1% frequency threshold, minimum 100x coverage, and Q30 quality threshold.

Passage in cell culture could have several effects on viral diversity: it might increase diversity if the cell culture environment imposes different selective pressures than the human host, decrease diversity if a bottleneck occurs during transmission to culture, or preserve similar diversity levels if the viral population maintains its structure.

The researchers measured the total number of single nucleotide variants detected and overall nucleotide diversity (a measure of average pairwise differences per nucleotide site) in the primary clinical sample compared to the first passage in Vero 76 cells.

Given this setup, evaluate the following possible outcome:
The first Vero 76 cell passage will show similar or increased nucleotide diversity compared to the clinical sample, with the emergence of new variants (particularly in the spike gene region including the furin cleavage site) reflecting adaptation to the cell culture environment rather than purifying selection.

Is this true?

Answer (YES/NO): NO